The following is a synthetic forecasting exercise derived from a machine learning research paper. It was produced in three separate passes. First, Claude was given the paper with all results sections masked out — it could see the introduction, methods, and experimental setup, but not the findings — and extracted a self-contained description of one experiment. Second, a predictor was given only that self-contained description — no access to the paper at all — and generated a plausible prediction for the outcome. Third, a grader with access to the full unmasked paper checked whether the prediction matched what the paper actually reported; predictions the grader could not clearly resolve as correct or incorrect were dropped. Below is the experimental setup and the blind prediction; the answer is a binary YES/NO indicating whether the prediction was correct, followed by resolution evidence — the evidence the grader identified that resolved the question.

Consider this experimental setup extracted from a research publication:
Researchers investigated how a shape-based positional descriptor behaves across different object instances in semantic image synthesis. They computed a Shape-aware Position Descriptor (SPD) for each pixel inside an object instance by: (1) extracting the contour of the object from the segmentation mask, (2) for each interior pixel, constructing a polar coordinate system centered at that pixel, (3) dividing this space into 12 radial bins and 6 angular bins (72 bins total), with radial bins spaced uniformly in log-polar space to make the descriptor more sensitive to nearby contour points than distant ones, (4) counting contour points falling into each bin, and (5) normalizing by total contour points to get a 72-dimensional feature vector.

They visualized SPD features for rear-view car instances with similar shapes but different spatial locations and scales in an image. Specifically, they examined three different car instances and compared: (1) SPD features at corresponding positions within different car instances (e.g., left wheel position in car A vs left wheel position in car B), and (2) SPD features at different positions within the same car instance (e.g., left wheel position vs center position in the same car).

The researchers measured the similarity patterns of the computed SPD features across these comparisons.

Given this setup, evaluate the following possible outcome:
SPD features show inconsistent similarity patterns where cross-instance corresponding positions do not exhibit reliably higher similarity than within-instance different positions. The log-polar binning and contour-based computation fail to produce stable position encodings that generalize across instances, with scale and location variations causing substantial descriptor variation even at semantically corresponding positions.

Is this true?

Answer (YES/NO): NO